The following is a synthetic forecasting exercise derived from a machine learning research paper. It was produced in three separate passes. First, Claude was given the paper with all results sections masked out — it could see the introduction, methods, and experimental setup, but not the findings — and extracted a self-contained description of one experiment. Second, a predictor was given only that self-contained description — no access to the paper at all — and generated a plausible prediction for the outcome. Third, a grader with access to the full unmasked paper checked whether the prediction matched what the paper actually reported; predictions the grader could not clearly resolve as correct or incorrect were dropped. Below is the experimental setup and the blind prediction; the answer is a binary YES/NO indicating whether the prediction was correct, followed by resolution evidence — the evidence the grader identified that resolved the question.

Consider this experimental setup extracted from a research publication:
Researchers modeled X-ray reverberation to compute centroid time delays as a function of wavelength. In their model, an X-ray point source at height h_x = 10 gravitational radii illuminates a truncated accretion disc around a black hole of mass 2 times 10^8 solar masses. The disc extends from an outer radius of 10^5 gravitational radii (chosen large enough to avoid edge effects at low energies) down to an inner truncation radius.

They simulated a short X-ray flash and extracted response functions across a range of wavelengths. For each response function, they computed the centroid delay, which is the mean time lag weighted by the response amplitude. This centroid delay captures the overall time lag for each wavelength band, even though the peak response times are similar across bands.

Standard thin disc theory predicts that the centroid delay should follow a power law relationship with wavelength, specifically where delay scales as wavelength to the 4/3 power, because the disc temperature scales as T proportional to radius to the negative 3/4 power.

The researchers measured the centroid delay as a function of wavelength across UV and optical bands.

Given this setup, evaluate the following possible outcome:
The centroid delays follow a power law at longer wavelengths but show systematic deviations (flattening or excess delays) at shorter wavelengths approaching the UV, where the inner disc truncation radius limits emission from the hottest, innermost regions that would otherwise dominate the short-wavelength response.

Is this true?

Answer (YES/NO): NO